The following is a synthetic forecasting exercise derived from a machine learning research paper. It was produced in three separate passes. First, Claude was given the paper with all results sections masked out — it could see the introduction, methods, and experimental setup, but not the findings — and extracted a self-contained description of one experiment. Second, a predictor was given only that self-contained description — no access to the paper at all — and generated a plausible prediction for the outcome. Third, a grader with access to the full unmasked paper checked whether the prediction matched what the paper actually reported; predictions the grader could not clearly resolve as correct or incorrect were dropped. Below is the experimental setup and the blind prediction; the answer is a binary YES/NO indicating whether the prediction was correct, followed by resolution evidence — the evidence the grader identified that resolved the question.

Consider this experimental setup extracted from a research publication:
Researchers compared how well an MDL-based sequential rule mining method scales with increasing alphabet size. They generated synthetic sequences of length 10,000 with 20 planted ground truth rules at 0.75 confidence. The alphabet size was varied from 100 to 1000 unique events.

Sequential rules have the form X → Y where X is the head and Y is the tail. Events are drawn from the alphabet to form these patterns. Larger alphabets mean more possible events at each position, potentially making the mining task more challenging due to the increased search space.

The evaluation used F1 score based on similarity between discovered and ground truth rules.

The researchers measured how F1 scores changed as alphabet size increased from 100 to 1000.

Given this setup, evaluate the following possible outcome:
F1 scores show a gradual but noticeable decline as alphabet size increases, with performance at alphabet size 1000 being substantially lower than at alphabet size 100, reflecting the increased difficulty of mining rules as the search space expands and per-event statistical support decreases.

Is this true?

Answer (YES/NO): NO